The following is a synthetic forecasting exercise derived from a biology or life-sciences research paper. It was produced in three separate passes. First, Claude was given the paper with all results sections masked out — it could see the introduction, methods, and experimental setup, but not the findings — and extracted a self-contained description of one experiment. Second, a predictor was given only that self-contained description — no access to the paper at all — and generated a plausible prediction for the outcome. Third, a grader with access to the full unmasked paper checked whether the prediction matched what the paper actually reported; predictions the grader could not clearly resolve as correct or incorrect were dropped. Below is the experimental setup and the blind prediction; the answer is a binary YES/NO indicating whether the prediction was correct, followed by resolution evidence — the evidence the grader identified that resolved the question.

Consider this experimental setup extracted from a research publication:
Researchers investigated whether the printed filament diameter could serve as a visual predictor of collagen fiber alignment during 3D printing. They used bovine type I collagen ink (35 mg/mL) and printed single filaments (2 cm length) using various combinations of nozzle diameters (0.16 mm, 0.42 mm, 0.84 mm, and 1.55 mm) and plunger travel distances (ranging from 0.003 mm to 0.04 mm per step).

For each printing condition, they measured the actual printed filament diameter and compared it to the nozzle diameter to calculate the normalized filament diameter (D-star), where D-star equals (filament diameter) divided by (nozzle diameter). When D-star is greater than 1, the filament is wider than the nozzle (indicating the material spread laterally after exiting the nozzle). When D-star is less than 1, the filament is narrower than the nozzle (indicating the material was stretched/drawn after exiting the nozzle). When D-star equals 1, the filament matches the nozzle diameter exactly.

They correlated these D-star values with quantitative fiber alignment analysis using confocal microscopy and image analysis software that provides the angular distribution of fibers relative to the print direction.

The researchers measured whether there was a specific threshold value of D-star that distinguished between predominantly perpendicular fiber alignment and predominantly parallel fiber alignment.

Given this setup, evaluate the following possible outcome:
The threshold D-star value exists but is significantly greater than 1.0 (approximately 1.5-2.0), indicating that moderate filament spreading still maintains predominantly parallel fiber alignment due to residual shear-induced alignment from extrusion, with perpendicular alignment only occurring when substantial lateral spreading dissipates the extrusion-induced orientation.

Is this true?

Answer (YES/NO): NO